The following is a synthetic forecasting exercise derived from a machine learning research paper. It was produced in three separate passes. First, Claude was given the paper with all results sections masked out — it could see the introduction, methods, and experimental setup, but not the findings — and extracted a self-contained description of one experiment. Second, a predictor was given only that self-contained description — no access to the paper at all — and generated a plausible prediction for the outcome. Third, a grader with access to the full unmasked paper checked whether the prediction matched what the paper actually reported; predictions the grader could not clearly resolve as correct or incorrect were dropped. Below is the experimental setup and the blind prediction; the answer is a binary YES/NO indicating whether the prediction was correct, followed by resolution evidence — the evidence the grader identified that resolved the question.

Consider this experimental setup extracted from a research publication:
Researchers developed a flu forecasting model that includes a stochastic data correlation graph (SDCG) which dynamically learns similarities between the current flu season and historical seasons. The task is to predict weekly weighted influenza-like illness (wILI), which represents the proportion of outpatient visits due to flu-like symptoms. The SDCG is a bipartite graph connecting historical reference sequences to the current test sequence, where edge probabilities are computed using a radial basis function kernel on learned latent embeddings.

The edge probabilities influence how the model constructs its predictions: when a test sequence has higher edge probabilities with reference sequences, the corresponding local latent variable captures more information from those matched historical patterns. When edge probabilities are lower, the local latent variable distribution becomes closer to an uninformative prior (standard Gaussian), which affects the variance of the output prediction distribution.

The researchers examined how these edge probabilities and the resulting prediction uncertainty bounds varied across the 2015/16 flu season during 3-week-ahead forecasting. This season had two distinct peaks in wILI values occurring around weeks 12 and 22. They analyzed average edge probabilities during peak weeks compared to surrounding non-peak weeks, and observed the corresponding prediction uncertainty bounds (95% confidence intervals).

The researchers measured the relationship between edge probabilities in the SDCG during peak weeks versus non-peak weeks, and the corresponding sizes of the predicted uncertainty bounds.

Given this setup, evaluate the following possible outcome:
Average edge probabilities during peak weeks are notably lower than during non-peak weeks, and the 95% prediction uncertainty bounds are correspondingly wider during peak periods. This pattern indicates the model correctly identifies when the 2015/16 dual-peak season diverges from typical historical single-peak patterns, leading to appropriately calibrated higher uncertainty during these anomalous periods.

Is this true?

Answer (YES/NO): NO